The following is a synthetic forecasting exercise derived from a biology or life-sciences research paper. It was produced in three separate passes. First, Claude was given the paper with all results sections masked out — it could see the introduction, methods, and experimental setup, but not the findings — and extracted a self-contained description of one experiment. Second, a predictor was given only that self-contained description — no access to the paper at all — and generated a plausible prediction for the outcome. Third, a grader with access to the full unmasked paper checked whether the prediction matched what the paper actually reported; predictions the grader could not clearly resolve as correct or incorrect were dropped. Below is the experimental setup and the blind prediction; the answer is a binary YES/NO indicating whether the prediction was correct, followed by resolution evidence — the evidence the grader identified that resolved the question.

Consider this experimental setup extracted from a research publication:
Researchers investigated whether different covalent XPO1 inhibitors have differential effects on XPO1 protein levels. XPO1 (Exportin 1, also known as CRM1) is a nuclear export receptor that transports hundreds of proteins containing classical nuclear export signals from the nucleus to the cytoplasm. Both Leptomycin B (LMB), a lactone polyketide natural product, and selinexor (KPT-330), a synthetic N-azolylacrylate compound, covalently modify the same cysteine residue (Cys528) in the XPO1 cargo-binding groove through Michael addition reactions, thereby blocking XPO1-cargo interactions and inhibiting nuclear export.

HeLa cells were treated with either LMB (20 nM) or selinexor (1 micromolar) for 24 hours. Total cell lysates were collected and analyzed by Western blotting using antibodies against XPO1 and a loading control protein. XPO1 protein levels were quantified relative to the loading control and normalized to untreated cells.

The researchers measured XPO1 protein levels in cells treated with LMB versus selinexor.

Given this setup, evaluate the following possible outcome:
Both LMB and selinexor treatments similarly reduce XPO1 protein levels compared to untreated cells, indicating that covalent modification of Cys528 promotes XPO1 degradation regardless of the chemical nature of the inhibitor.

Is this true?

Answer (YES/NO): NO